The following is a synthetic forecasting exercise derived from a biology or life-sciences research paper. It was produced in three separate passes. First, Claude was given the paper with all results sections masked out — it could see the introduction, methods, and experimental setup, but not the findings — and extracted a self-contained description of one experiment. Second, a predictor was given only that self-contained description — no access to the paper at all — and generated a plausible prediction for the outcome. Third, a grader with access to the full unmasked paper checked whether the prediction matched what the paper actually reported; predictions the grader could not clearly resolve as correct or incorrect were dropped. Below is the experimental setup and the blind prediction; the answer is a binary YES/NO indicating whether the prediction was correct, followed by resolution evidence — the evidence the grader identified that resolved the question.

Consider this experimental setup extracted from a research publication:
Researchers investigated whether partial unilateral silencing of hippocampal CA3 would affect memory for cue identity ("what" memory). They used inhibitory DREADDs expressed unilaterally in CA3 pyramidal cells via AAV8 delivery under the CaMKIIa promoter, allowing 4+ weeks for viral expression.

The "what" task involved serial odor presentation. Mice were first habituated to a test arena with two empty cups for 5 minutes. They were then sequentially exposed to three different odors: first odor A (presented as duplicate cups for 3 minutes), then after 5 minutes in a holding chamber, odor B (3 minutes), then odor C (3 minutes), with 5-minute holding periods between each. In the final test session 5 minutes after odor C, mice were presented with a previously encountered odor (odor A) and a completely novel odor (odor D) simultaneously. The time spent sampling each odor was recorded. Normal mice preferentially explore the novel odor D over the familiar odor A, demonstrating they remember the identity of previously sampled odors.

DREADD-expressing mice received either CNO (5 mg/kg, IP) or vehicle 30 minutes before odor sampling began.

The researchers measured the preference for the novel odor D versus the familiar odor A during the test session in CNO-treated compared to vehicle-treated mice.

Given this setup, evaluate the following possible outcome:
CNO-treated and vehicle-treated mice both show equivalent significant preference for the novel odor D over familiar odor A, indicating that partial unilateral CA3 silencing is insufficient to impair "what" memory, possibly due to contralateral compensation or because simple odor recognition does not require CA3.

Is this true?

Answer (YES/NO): YES